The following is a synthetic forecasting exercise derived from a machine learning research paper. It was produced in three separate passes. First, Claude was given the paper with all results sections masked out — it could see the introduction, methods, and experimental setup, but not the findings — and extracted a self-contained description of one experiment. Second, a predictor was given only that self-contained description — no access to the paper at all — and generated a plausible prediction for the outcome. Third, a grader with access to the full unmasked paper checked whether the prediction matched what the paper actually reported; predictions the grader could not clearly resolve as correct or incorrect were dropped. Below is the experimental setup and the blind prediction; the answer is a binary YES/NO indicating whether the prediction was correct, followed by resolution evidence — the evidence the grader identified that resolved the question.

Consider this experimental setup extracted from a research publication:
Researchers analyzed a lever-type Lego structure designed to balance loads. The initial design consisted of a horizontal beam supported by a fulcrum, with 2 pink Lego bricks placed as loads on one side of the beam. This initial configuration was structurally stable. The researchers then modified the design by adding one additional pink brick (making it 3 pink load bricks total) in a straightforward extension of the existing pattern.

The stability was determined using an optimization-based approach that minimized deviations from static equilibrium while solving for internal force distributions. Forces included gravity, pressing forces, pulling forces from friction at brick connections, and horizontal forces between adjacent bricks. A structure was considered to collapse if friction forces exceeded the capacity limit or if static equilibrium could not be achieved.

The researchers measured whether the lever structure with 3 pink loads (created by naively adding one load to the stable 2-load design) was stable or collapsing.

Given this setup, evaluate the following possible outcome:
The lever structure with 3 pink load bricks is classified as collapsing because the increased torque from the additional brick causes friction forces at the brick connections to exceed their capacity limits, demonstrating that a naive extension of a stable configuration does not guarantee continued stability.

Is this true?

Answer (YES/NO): YES